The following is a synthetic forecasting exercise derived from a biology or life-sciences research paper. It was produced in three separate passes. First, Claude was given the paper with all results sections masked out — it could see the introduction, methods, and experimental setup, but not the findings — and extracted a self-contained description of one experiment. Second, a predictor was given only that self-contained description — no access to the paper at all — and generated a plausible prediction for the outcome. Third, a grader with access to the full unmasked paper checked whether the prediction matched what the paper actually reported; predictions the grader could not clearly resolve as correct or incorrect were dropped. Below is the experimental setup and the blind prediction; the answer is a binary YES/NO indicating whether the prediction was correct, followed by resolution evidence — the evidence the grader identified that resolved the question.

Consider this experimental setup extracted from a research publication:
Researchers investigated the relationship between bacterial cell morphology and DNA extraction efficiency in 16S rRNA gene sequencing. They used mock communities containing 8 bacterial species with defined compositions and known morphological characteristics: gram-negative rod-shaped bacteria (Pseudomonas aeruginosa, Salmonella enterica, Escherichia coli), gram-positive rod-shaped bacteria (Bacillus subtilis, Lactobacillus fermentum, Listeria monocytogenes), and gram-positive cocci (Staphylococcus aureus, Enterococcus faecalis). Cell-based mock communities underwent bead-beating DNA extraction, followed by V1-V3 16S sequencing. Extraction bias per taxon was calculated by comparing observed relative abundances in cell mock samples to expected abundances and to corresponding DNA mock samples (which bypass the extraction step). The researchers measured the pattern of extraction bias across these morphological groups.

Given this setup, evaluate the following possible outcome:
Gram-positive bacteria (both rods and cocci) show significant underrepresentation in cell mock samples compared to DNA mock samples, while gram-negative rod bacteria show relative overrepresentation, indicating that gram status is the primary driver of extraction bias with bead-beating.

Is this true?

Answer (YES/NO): NO